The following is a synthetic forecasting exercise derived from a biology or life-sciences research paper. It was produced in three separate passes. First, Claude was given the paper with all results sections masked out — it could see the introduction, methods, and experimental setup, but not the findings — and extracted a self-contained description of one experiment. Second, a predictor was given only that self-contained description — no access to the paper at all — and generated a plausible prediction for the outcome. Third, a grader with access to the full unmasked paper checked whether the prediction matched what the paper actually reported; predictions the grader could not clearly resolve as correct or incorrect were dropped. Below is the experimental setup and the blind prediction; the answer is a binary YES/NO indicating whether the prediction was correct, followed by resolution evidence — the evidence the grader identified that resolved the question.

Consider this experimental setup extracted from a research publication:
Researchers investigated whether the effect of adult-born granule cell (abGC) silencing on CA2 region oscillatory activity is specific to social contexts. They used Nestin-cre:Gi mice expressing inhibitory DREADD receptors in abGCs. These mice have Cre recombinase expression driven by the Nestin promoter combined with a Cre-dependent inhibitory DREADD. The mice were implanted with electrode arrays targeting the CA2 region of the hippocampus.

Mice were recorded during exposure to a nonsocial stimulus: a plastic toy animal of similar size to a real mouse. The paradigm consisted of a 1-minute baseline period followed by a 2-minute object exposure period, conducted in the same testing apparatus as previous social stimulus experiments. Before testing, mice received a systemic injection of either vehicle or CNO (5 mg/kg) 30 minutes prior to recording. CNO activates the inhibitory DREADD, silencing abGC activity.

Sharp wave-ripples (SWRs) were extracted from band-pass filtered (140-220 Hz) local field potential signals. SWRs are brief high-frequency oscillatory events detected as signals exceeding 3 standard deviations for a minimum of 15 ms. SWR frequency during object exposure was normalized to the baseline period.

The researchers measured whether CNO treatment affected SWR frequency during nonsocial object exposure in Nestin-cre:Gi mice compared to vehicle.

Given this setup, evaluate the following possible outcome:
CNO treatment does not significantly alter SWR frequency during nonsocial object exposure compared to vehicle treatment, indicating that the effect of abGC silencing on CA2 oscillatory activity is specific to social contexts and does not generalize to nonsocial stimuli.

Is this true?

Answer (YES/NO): YES